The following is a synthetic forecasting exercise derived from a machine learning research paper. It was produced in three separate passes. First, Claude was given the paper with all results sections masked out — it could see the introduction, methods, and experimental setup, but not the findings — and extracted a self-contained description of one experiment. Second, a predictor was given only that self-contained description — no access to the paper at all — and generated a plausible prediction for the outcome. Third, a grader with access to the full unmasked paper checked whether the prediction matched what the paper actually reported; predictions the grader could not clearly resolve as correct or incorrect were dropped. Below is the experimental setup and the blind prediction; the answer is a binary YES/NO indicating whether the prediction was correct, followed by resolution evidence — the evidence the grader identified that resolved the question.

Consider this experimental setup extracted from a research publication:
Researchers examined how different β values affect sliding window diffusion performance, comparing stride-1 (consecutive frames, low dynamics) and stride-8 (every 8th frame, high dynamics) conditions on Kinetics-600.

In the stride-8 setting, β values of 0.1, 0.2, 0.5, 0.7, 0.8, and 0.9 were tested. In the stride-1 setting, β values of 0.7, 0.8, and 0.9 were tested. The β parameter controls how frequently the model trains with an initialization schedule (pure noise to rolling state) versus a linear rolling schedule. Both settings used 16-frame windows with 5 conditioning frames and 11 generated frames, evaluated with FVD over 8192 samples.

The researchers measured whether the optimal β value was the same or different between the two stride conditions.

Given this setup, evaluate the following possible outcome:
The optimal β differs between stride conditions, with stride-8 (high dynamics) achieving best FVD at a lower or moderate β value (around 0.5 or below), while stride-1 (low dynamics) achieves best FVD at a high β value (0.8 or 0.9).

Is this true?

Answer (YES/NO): YES